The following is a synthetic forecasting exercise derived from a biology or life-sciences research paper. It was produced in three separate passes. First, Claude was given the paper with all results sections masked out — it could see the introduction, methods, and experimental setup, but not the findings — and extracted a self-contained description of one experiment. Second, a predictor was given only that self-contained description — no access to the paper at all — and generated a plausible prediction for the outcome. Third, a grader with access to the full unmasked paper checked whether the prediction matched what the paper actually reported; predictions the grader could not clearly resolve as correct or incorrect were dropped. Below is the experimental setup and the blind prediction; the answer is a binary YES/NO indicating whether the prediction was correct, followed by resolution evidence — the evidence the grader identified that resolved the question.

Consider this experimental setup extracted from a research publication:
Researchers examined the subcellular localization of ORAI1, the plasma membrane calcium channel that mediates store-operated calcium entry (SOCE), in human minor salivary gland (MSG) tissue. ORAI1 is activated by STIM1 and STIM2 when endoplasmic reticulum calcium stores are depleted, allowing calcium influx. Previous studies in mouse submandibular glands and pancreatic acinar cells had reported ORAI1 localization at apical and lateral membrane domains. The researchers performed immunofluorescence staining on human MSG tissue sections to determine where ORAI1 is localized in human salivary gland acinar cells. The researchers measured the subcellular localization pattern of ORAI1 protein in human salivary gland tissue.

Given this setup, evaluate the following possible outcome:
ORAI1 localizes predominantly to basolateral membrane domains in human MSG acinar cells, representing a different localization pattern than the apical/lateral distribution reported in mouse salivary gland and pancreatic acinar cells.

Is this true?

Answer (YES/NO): YES